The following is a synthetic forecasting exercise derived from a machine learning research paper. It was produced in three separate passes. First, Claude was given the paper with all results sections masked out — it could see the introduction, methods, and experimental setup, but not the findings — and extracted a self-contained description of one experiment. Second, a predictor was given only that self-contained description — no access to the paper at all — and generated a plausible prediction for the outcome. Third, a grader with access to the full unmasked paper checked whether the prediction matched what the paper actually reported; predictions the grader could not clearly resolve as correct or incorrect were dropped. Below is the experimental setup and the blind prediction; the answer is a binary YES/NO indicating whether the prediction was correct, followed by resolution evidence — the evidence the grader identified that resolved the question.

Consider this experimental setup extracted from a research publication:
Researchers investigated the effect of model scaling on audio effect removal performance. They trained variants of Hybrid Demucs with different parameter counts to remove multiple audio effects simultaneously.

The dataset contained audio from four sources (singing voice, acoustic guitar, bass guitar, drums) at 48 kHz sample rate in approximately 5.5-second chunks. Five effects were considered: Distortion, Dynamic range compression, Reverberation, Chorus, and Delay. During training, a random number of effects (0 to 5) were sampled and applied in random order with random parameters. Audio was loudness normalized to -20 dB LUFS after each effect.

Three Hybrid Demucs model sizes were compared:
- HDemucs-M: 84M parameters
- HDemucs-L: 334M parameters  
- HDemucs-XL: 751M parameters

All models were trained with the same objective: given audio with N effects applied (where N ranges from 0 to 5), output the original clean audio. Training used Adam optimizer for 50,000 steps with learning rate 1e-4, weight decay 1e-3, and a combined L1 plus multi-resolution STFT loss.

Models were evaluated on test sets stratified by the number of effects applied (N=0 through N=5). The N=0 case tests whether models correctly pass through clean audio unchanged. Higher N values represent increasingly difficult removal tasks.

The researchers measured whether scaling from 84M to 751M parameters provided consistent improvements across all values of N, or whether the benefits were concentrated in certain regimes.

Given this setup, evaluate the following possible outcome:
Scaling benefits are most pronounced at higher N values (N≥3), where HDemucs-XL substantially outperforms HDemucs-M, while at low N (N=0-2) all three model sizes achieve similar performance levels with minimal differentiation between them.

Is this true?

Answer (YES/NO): NO